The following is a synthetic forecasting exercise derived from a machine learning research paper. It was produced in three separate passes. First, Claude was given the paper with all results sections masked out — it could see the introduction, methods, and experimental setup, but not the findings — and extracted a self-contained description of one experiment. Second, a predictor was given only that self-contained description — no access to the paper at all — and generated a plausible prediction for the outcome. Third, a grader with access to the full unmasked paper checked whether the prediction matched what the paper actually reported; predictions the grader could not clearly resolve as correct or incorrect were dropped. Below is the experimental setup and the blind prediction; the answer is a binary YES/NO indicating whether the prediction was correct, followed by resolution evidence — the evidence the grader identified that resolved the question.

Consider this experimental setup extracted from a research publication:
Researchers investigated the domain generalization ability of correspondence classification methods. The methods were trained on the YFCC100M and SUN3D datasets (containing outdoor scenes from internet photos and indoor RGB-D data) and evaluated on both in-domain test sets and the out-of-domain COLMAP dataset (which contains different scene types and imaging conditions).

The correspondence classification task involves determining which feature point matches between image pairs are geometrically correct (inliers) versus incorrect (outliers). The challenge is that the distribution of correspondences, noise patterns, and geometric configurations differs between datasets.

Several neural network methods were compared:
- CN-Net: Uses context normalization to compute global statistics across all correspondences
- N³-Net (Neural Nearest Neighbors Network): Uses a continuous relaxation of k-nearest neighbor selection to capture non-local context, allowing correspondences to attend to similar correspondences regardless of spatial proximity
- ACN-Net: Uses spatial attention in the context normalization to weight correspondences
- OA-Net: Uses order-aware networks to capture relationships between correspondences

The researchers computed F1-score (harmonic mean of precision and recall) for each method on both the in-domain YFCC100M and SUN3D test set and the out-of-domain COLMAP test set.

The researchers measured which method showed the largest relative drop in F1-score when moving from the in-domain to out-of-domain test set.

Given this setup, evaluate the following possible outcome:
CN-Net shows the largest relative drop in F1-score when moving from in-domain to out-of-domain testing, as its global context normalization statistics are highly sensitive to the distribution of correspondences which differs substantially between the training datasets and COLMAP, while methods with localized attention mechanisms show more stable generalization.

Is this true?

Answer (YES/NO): NO